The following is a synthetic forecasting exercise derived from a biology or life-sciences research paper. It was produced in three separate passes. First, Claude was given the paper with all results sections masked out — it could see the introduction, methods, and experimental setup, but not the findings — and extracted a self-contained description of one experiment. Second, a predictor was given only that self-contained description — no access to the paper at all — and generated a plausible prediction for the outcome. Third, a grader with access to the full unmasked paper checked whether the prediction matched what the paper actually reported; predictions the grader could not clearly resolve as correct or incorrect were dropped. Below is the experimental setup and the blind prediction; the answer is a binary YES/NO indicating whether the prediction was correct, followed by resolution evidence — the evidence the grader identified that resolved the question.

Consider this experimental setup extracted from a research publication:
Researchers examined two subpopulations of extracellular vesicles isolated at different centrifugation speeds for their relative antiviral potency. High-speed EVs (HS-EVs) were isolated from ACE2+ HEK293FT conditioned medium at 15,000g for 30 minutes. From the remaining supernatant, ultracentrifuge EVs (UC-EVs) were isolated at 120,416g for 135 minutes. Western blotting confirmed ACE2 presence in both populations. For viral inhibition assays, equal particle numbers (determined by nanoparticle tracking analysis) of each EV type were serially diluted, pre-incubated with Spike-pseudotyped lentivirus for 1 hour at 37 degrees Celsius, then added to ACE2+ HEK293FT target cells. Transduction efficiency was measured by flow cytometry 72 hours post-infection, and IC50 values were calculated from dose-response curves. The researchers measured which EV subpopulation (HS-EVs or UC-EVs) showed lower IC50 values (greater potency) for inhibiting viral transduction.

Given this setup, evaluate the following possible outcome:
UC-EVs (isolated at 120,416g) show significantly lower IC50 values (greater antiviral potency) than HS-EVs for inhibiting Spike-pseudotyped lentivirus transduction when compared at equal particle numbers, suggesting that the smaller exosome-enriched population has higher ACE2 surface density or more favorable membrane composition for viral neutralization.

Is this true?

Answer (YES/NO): NO